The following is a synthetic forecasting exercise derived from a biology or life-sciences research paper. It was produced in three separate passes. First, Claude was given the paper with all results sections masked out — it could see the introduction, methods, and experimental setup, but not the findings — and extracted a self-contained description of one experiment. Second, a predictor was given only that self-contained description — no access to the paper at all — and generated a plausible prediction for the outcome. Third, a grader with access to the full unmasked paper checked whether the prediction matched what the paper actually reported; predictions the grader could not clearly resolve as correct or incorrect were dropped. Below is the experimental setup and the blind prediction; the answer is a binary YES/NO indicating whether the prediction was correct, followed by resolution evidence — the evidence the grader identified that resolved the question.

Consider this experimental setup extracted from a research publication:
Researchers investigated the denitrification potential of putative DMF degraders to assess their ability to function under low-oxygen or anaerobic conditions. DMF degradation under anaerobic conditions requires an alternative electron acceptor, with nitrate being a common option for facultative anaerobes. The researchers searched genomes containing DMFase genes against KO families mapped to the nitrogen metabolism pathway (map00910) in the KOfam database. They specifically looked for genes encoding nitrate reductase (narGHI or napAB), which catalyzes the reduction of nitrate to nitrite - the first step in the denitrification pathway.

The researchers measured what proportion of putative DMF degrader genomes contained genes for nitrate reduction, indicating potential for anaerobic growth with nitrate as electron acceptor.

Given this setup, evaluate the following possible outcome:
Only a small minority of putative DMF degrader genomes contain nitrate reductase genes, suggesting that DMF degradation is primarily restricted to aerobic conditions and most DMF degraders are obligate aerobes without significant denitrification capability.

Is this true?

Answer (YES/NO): NO